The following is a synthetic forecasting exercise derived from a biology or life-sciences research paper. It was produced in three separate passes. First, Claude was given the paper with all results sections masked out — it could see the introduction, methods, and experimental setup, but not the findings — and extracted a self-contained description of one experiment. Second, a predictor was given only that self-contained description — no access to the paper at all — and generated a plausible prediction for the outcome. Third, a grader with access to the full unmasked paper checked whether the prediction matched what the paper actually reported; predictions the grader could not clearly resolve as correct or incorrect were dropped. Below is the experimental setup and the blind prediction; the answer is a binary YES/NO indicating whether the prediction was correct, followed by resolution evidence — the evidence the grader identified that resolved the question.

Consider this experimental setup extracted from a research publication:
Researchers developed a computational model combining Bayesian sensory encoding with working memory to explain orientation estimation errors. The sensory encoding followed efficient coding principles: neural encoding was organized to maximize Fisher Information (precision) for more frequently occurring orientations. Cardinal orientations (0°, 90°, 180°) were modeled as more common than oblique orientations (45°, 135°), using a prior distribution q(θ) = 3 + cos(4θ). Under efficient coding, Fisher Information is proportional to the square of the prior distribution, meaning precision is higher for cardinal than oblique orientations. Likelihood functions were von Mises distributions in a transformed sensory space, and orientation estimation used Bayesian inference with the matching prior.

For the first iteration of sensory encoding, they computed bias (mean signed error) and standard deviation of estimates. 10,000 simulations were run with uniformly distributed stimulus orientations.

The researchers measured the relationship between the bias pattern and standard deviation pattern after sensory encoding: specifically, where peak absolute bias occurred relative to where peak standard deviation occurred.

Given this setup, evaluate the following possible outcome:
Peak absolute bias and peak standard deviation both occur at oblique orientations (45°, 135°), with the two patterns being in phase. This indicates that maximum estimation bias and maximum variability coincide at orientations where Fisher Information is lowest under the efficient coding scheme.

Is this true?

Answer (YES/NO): NO